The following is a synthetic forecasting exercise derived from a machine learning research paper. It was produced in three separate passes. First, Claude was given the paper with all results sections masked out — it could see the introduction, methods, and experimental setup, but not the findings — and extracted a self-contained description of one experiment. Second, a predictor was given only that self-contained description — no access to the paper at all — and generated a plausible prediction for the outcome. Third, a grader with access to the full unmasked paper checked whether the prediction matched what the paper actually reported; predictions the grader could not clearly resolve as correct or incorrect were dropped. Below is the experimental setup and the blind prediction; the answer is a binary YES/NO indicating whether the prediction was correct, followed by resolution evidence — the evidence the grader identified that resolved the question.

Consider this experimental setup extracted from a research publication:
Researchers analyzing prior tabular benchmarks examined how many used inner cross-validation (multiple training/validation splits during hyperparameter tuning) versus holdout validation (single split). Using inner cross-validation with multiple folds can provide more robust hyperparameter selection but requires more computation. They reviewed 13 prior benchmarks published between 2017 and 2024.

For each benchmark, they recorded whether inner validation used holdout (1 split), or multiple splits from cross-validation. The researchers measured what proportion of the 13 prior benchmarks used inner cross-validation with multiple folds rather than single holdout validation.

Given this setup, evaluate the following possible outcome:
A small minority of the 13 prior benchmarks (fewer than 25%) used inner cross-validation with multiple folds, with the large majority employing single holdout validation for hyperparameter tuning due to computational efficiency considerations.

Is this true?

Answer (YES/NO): YES